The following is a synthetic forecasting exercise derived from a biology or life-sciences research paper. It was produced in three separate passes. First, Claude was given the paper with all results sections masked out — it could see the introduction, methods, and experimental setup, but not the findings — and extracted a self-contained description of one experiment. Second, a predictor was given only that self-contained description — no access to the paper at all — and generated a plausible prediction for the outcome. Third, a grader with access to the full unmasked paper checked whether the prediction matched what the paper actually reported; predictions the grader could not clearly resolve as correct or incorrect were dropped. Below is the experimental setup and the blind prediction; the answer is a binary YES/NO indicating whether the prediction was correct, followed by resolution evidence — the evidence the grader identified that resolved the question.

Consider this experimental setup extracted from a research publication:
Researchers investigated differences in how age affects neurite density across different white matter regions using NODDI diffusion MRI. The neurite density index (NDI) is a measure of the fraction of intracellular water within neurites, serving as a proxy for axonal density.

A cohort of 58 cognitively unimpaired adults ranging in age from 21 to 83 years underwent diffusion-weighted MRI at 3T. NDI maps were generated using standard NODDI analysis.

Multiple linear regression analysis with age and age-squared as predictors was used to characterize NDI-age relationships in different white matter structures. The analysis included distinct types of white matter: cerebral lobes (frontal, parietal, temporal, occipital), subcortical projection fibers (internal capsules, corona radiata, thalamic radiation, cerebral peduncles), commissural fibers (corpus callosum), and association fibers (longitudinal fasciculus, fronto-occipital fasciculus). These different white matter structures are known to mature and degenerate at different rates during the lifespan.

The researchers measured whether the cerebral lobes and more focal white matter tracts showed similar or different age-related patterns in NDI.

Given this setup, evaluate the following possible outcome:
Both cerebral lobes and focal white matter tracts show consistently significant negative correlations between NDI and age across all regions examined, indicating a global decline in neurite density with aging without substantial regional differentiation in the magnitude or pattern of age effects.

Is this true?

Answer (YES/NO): NO